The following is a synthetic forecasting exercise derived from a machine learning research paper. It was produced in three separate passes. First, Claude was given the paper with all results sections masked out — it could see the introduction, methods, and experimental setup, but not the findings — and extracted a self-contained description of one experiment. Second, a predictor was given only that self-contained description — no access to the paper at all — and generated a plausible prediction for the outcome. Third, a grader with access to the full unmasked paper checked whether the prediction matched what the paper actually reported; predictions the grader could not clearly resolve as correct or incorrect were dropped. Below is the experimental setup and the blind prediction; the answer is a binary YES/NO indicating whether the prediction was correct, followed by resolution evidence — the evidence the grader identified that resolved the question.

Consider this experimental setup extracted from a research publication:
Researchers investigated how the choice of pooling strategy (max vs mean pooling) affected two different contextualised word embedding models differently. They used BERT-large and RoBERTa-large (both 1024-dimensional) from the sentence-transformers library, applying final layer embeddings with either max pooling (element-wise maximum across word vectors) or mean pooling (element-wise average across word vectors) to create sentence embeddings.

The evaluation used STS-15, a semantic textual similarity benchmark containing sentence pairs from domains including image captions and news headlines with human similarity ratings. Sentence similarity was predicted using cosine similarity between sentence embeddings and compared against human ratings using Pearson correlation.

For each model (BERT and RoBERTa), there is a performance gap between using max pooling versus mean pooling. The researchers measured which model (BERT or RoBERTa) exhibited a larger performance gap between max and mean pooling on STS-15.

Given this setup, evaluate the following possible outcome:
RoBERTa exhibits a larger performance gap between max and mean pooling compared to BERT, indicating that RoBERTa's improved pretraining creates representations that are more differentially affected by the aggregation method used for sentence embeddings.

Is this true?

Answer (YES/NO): YES